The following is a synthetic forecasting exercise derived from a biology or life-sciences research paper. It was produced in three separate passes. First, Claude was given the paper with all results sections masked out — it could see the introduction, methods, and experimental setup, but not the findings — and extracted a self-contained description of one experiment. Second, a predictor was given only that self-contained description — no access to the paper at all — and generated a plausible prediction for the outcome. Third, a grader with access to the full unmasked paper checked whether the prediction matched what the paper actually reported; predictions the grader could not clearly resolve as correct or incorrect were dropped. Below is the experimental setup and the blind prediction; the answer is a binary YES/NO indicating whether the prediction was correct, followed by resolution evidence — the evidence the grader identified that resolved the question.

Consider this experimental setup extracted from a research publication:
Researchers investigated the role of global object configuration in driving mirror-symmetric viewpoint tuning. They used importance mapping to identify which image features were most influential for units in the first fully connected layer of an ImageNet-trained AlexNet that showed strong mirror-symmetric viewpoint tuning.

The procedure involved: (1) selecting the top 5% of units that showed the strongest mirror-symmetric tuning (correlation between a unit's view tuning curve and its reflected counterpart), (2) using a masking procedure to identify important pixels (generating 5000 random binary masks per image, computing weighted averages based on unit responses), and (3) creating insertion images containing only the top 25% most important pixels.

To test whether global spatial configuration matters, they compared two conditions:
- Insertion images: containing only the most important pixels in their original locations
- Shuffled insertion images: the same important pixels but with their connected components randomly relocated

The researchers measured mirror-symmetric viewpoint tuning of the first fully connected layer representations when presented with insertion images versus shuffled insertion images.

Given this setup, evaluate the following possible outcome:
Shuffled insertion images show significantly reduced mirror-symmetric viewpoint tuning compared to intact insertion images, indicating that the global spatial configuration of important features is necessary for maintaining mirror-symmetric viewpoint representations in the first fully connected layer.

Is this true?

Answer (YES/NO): NO